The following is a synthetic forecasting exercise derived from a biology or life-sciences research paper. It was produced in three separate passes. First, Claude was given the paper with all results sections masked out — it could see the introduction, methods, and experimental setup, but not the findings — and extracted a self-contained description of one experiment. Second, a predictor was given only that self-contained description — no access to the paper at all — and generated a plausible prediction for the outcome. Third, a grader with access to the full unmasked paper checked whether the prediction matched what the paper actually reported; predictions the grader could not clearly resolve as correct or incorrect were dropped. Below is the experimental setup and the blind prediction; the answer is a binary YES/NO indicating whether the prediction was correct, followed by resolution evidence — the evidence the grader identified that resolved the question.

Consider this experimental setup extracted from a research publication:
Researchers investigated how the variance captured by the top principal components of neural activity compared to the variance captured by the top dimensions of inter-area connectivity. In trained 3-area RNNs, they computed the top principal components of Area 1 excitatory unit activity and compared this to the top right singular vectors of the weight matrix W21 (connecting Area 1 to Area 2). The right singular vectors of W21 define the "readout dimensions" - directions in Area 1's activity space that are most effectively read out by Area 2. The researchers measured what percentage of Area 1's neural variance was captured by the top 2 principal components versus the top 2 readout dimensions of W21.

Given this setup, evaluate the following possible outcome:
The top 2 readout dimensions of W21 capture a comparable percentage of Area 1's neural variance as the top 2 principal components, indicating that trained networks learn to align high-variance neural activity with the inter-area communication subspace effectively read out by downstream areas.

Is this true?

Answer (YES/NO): NO